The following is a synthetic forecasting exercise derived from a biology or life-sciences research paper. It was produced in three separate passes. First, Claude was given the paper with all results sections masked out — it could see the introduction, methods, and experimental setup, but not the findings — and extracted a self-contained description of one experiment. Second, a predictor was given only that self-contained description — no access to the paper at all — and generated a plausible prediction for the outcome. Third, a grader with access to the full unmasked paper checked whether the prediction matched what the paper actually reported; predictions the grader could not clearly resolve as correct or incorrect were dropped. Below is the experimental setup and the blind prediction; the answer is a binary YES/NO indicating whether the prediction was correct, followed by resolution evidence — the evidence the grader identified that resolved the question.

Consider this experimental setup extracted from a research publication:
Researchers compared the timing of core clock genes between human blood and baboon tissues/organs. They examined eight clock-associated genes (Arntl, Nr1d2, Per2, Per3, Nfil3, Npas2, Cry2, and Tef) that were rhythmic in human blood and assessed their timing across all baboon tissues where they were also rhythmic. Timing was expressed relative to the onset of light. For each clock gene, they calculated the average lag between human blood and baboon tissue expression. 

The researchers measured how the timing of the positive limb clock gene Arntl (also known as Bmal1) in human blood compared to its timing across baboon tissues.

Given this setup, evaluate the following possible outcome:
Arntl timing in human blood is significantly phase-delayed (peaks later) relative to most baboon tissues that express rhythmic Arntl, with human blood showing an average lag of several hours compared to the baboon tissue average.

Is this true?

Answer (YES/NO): NO